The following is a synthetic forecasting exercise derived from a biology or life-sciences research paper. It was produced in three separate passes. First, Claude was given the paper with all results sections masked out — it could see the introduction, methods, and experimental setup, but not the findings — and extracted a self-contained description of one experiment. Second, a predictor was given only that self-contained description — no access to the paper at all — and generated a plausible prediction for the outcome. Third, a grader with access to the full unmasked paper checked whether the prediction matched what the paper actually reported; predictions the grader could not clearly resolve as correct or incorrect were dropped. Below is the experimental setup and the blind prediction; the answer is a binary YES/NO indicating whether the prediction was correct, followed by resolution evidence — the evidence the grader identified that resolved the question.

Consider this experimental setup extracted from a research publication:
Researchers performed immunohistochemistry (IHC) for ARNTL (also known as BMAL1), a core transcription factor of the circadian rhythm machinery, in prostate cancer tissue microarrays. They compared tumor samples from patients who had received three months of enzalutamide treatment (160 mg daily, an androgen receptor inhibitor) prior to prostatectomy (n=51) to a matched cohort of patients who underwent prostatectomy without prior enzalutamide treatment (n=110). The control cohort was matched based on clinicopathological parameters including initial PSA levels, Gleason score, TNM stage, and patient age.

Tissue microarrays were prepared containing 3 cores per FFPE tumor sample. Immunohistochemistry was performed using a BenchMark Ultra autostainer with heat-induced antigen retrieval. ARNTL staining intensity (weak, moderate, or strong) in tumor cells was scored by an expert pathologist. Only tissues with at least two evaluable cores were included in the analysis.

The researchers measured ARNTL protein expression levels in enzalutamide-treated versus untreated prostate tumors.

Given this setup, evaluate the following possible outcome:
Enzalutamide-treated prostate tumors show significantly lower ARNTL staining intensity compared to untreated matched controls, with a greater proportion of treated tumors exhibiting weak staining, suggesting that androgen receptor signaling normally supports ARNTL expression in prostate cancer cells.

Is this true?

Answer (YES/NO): NO